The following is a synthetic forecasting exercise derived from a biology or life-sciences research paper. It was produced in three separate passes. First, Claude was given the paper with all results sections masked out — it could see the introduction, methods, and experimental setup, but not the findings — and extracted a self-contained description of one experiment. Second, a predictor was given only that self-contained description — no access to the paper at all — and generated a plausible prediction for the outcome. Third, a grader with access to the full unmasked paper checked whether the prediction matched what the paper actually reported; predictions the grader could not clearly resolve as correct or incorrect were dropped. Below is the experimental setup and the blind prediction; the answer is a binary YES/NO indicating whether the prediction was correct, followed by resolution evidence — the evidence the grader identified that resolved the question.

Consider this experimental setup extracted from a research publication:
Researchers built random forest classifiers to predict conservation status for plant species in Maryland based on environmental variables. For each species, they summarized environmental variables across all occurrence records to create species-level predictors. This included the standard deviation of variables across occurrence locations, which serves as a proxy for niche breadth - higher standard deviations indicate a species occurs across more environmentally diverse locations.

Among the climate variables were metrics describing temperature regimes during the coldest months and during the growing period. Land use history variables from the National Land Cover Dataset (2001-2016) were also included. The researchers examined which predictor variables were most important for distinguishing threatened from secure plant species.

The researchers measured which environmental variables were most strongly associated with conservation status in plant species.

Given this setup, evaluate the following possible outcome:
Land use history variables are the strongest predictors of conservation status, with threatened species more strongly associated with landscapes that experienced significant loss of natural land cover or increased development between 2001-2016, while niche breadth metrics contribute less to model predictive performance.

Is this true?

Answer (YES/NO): NO